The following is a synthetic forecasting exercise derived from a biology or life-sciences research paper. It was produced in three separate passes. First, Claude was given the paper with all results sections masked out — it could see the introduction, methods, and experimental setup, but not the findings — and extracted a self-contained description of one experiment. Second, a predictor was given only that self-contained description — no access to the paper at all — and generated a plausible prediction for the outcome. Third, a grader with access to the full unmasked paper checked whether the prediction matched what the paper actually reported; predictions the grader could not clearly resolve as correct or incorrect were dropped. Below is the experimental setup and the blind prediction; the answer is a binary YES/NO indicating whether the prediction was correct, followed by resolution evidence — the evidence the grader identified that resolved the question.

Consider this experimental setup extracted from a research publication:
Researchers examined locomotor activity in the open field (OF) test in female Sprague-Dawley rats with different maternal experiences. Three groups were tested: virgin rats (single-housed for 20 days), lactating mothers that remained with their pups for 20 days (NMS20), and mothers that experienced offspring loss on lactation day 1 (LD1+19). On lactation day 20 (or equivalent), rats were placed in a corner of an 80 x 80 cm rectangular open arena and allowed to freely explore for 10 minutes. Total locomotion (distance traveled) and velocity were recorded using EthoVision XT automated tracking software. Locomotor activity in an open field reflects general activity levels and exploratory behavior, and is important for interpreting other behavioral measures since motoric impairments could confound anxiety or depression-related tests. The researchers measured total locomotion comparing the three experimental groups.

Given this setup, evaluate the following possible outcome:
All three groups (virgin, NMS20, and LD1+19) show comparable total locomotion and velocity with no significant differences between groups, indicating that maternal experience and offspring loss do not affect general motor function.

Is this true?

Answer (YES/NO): NO